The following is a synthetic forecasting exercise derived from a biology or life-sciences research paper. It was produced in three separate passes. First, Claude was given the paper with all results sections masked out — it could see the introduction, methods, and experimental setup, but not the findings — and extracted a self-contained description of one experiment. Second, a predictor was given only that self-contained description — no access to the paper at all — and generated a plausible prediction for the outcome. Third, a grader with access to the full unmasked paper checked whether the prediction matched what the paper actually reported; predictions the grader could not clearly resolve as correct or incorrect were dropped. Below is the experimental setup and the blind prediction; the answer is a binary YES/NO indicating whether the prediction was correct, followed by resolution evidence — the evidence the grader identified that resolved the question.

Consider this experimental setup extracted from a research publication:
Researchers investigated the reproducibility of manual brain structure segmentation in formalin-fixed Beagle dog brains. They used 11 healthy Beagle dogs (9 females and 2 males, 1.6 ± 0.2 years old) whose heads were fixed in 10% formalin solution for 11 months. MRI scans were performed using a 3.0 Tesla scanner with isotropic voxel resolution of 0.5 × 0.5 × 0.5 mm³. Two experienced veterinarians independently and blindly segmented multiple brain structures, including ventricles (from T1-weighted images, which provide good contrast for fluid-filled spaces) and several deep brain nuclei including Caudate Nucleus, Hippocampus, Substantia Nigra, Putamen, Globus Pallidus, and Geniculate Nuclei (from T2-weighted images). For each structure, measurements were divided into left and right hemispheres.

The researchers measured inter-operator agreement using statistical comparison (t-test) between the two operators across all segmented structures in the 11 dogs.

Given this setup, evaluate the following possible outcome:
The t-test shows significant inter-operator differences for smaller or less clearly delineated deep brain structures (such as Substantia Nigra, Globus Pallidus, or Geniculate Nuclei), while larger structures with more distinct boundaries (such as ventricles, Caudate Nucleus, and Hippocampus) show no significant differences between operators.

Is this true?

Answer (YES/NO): NO